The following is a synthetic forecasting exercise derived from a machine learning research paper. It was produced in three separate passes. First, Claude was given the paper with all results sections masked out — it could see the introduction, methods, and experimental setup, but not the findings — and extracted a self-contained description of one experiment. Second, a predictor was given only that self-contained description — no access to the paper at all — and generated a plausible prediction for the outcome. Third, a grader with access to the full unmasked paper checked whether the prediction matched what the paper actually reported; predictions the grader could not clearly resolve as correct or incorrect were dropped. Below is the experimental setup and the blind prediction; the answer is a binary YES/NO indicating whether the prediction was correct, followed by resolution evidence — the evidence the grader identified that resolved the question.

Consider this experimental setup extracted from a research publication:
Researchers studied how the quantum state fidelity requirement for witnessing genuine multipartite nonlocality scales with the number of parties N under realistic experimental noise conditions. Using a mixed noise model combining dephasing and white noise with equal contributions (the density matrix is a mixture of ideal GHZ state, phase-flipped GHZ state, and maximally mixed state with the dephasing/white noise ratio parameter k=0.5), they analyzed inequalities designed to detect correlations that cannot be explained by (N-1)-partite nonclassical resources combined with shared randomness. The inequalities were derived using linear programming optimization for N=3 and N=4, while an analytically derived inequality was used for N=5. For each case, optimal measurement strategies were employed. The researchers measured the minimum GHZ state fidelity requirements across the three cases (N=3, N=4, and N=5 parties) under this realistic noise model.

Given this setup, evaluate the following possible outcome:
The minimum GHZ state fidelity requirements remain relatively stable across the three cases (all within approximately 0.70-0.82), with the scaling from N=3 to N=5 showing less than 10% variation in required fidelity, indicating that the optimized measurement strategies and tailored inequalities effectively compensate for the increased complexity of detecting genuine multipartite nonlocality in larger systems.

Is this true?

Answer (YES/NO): NO